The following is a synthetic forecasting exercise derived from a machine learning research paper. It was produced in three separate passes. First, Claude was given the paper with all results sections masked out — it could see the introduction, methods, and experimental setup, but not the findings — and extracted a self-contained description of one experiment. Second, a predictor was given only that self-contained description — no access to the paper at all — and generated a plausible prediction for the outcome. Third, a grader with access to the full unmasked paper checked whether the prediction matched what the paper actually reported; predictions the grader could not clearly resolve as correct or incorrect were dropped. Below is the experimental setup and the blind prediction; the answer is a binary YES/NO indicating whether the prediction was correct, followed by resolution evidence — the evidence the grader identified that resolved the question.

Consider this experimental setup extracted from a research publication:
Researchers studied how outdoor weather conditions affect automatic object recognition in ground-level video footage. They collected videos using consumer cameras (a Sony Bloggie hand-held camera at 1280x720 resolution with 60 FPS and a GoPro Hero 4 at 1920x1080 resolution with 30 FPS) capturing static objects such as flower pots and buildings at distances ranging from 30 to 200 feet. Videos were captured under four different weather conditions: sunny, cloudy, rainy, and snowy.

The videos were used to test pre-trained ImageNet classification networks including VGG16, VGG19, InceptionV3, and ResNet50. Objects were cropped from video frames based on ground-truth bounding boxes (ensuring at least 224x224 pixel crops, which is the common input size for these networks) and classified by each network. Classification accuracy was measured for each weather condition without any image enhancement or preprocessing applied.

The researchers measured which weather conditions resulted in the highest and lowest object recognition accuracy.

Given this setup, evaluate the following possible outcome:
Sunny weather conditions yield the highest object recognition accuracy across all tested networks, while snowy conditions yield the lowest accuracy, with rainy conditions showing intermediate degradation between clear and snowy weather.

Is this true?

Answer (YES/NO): NO